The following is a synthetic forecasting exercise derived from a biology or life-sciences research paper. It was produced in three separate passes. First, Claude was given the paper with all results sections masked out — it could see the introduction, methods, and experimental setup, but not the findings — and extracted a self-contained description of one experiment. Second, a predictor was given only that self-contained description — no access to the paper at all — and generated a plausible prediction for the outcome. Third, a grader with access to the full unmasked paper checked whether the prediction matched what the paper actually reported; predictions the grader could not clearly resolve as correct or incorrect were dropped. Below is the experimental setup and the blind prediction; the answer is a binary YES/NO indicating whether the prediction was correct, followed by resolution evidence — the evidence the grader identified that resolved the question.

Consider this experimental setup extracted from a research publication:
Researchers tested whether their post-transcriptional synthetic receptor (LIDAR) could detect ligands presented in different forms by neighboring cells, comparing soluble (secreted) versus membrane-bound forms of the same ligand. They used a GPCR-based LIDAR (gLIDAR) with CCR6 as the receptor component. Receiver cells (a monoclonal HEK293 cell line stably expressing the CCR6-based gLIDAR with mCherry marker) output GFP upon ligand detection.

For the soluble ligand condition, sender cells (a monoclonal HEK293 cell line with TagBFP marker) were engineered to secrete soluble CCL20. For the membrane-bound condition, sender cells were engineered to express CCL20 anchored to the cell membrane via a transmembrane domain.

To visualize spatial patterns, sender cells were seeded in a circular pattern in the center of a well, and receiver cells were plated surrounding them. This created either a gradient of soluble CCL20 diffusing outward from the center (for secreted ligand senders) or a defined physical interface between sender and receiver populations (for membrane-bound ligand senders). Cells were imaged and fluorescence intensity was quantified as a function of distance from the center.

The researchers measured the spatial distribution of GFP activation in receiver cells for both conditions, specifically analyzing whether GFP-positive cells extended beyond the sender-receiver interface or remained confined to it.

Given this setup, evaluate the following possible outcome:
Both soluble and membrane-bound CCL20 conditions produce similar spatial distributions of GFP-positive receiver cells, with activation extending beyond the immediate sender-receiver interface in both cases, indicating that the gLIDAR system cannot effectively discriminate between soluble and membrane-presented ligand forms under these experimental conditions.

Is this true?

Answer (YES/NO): NO